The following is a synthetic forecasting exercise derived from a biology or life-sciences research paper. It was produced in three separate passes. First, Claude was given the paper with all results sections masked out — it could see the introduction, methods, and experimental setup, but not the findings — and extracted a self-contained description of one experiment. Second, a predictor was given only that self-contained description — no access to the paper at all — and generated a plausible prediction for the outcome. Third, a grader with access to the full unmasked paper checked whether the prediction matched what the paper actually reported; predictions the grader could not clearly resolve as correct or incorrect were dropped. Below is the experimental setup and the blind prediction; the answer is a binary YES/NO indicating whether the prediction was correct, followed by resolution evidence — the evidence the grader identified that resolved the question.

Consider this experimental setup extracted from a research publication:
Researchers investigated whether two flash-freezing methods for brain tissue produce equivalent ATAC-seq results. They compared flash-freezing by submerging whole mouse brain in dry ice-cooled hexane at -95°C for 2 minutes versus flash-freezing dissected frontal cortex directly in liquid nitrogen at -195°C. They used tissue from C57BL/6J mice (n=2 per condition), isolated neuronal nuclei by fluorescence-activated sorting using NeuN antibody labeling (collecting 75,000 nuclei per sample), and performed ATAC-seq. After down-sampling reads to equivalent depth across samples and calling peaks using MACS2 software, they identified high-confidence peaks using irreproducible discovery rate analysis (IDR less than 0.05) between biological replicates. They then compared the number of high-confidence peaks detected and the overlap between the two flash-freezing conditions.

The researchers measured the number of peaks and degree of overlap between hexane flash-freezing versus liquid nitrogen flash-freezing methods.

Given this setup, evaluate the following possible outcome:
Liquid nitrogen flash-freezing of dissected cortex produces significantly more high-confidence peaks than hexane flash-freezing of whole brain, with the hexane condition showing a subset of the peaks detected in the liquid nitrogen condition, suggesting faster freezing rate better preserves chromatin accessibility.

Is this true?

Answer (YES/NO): NO